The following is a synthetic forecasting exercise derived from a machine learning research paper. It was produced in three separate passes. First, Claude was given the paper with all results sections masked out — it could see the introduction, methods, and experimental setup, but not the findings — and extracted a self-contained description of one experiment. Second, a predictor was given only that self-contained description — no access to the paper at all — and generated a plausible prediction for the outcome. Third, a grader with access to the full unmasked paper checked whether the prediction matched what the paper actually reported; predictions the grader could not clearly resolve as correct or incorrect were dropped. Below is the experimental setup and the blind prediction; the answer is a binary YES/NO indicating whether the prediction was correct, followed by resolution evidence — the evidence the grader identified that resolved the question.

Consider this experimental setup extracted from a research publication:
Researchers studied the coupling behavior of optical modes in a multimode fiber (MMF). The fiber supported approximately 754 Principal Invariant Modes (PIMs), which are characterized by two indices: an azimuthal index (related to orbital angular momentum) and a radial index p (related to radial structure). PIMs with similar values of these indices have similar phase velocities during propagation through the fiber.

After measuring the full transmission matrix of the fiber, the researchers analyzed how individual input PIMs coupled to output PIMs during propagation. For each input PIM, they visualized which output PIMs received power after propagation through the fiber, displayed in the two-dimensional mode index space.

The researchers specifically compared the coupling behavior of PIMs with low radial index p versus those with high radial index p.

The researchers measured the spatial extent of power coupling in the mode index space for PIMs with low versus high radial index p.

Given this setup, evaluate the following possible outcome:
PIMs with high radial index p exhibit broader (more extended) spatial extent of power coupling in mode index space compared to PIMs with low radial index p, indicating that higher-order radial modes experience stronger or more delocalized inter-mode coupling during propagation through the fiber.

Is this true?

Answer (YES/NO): NO